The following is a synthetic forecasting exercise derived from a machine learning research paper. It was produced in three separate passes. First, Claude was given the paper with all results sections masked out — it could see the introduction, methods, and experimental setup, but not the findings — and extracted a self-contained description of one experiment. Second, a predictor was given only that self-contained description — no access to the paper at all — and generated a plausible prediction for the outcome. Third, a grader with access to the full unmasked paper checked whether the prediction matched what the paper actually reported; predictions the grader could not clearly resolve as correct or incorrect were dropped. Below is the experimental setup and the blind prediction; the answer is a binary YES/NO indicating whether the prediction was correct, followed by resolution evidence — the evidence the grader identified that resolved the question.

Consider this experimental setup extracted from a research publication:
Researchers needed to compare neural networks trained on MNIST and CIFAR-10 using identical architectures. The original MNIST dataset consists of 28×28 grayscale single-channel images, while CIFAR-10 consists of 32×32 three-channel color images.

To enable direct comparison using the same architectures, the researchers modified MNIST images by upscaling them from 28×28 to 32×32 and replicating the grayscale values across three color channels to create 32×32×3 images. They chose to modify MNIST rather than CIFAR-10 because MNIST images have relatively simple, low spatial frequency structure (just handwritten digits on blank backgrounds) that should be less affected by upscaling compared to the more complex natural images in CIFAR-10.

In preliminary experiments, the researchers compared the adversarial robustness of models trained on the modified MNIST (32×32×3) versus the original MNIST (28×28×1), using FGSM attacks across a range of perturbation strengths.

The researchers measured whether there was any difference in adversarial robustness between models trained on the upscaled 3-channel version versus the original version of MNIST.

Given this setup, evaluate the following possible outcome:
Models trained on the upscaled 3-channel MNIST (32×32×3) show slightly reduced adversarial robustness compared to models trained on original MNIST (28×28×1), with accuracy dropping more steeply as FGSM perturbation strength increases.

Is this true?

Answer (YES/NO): YES